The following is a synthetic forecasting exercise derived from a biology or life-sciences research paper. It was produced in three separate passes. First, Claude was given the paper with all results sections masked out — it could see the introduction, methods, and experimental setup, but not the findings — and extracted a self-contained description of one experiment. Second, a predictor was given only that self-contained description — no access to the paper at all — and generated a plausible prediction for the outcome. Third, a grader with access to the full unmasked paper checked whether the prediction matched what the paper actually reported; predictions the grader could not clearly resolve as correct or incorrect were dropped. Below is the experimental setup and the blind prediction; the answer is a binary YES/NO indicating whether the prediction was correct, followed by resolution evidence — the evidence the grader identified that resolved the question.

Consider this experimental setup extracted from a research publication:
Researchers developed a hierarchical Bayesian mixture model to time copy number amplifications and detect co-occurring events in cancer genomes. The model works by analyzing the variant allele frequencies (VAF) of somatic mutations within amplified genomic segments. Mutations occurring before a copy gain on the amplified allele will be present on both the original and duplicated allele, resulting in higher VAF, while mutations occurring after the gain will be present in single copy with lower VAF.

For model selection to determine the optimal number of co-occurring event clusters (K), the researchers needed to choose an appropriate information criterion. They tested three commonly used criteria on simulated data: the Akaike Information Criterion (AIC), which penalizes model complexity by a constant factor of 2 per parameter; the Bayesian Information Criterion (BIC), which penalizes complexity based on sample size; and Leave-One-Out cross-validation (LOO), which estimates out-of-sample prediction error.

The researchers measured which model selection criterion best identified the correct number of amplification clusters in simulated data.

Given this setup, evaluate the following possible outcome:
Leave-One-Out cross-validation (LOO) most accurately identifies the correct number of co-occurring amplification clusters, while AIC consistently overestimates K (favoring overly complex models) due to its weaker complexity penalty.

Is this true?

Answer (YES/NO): NO